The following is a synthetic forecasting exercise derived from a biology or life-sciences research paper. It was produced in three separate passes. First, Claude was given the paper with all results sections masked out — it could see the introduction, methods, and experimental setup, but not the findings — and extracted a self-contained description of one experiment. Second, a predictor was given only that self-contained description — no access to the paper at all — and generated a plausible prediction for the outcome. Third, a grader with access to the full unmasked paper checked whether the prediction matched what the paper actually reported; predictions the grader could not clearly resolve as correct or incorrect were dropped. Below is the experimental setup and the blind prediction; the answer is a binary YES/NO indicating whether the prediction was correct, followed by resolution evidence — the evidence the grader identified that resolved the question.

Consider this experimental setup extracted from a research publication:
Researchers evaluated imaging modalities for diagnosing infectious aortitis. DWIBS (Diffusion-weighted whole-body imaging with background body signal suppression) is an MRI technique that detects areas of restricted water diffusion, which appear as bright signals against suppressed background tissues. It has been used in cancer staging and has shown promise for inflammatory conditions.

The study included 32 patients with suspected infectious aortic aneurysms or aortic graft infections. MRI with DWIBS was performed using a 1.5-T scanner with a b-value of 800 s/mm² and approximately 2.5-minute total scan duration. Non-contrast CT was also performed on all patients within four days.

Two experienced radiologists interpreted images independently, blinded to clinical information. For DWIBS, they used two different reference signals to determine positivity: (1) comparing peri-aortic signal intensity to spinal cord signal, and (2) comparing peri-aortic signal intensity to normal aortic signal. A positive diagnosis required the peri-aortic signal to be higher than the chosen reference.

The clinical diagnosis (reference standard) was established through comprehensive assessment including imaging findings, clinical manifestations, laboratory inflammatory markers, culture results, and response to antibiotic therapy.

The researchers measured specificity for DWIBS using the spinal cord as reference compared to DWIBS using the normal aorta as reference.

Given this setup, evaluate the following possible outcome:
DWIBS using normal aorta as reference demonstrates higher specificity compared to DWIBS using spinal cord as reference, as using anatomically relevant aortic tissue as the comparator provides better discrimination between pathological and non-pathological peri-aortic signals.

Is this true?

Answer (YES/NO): NO